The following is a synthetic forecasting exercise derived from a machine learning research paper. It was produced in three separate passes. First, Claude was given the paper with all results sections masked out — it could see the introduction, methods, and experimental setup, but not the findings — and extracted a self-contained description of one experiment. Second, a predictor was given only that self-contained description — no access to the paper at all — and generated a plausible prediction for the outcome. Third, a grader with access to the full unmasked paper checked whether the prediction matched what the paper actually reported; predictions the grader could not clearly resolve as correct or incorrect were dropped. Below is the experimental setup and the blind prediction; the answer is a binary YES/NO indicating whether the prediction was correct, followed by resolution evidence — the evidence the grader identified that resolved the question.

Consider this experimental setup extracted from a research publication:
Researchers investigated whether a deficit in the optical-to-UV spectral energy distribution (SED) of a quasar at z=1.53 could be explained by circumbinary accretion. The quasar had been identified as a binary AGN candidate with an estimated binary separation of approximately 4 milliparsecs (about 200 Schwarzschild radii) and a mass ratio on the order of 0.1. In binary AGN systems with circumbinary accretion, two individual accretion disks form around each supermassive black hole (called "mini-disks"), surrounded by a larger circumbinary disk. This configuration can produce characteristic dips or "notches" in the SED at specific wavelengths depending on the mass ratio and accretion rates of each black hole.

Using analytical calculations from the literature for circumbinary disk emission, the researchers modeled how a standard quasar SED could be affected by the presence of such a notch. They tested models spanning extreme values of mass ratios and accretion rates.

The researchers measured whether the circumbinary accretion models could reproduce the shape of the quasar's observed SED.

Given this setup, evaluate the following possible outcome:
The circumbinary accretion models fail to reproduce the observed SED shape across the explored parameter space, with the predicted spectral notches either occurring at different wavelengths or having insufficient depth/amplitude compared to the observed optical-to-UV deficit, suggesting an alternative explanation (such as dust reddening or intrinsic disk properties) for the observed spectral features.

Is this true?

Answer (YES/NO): YES